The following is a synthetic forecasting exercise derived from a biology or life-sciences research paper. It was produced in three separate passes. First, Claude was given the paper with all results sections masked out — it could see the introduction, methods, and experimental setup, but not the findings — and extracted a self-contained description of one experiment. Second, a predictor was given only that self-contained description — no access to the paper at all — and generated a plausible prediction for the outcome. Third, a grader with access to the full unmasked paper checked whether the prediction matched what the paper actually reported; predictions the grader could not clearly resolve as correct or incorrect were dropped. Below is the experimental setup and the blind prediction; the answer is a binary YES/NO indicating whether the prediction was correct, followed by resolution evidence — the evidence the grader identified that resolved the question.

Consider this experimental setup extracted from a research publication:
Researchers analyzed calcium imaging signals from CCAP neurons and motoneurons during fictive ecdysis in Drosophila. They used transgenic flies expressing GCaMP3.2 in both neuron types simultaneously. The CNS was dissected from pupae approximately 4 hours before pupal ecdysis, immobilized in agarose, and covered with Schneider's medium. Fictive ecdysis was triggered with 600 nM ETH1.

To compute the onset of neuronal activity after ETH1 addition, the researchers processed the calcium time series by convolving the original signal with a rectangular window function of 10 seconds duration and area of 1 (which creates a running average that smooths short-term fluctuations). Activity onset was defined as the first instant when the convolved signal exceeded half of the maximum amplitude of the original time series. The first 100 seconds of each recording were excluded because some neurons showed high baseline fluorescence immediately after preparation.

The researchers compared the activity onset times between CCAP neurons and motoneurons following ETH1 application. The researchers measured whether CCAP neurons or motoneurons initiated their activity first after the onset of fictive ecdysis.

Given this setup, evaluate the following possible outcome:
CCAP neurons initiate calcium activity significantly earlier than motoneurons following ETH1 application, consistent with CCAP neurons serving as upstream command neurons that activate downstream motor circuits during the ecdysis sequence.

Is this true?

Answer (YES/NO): NO